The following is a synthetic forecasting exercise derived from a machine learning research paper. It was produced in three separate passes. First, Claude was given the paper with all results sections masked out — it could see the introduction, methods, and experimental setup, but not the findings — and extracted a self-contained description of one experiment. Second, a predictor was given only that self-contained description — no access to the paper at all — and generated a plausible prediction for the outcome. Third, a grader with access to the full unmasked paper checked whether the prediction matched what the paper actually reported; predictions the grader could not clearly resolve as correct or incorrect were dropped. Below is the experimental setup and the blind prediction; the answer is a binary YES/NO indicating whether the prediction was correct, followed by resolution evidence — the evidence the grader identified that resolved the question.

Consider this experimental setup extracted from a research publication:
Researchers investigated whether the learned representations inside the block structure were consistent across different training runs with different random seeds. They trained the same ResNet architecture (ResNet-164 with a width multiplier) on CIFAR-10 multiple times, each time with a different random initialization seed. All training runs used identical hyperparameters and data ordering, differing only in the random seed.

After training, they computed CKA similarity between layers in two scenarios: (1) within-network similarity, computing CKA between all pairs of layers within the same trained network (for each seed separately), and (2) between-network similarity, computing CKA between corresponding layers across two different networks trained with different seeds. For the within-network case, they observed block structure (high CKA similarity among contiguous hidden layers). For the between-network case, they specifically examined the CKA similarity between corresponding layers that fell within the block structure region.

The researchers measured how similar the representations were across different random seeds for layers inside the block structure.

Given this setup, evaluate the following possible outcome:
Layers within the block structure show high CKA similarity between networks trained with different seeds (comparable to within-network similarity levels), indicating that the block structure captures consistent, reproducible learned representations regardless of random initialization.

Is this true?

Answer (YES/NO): NO